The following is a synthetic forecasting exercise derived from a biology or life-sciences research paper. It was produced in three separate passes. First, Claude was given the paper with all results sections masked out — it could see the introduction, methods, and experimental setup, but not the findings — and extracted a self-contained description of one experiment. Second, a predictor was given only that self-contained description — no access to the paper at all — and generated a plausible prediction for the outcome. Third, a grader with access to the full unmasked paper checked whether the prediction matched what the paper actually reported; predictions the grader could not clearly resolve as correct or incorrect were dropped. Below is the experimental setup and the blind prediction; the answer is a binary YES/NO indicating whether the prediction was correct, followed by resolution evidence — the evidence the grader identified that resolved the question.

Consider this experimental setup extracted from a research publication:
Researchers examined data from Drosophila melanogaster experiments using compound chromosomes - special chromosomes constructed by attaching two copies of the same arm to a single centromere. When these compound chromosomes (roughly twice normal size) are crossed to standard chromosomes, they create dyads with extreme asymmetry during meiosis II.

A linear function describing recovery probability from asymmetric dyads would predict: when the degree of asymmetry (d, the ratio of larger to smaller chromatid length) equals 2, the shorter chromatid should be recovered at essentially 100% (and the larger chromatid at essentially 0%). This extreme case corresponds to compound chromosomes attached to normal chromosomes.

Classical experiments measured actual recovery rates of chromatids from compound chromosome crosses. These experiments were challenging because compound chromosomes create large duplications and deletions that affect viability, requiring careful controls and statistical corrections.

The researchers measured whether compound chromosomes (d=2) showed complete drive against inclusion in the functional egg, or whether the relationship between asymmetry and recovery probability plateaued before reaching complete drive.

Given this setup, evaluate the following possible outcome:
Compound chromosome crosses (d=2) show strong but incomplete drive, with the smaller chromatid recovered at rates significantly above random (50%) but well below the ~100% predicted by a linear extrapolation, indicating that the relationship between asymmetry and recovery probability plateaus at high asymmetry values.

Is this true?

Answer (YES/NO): NO